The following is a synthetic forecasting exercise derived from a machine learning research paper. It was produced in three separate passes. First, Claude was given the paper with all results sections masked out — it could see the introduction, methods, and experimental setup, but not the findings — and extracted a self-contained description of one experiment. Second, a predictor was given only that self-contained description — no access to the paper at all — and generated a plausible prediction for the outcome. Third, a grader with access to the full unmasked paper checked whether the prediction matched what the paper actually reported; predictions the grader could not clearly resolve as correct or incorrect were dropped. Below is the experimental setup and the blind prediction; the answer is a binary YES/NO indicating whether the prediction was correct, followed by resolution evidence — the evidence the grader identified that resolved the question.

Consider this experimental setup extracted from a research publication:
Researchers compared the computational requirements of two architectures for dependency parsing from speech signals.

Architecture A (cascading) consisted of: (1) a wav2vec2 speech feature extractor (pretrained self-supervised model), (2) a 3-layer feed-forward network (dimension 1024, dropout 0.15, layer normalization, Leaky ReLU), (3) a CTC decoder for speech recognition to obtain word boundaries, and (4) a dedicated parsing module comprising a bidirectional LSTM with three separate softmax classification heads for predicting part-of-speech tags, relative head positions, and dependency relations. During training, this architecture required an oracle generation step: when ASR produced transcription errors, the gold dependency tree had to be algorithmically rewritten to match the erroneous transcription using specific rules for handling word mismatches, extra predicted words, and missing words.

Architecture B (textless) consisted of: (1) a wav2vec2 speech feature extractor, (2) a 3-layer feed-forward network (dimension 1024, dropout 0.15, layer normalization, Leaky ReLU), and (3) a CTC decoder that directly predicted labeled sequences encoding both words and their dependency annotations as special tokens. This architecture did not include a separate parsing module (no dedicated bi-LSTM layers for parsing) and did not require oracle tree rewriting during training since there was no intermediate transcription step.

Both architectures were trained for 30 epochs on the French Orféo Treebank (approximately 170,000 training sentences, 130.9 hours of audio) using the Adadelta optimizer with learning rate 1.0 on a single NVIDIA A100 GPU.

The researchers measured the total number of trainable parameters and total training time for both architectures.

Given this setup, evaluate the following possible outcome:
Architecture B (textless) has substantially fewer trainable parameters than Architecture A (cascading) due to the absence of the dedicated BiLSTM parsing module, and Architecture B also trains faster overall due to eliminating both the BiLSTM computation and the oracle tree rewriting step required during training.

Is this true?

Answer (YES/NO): NO